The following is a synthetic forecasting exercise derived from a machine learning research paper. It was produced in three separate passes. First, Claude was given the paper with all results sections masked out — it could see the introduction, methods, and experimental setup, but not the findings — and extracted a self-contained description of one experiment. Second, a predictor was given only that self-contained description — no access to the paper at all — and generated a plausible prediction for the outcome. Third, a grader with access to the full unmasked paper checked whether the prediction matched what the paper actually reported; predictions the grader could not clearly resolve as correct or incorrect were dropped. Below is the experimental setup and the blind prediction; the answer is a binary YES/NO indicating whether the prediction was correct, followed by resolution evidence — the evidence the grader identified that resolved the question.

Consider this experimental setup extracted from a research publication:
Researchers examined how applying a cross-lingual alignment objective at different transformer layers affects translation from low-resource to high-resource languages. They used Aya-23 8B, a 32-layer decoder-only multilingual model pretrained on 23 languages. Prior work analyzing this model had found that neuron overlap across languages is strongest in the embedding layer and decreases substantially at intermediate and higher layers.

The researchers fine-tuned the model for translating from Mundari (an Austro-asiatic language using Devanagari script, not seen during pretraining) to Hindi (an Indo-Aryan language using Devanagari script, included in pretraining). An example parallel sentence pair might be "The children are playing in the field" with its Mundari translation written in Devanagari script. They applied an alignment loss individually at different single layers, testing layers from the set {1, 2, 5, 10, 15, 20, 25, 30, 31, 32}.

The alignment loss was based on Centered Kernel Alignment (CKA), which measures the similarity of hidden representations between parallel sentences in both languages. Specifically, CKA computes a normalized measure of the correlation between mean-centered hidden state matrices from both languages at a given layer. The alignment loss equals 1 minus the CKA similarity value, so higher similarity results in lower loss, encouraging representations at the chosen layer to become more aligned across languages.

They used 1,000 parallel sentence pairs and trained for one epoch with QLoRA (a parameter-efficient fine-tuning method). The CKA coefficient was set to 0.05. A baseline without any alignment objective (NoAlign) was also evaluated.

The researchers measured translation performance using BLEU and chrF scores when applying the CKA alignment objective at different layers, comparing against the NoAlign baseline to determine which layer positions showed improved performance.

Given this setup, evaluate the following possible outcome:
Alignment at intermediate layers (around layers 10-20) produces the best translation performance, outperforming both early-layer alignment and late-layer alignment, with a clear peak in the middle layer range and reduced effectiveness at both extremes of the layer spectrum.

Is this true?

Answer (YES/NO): YES